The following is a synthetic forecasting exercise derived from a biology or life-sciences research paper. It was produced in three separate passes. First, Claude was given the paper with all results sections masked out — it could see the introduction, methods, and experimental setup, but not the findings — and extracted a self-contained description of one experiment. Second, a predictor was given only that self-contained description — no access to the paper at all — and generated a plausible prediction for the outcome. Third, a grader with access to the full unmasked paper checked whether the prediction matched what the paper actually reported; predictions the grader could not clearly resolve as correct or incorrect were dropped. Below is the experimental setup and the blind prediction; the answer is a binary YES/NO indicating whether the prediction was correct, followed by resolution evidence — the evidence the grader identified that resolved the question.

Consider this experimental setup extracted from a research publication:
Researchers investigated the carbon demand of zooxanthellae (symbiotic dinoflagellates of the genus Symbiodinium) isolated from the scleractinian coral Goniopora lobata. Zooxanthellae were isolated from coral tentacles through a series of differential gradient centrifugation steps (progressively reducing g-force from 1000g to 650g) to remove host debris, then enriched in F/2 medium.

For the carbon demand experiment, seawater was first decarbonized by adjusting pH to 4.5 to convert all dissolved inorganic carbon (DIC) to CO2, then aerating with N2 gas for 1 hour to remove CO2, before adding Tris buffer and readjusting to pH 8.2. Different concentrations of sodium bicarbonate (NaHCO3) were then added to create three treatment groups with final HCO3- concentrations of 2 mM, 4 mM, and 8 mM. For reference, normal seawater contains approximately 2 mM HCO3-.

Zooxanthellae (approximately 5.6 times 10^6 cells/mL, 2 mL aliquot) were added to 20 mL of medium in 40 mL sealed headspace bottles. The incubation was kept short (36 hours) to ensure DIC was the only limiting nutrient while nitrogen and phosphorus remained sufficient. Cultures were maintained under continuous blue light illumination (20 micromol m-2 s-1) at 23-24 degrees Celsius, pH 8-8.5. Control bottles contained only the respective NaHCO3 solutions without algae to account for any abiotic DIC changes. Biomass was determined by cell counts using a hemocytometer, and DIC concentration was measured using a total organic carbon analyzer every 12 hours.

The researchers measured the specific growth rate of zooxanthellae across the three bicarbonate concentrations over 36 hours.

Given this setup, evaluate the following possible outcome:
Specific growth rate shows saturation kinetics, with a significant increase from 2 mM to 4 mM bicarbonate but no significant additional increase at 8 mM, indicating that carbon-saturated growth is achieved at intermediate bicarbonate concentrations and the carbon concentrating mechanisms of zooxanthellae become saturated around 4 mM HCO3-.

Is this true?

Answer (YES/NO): NO